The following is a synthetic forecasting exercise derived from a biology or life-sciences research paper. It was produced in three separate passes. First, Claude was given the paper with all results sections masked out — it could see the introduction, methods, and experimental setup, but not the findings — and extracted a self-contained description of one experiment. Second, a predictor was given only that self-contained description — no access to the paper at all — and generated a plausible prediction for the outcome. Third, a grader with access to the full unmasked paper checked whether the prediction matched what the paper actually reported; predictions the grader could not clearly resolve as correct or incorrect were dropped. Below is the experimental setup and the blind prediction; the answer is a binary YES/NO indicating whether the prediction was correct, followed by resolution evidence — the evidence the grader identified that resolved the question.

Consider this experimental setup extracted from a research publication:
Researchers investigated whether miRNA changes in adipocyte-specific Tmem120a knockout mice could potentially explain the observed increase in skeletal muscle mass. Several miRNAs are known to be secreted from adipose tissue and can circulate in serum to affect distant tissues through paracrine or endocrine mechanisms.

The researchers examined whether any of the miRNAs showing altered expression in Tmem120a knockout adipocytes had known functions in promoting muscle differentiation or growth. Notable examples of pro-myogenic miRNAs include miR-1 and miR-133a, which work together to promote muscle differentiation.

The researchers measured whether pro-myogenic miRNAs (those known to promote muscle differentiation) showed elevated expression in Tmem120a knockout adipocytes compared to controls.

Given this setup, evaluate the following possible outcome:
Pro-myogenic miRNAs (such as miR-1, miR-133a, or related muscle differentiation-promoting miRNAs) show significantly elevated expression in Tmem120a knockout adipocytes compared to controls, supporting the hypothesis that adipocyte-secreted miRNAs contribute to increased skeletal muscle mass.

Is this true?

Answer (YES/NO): YES